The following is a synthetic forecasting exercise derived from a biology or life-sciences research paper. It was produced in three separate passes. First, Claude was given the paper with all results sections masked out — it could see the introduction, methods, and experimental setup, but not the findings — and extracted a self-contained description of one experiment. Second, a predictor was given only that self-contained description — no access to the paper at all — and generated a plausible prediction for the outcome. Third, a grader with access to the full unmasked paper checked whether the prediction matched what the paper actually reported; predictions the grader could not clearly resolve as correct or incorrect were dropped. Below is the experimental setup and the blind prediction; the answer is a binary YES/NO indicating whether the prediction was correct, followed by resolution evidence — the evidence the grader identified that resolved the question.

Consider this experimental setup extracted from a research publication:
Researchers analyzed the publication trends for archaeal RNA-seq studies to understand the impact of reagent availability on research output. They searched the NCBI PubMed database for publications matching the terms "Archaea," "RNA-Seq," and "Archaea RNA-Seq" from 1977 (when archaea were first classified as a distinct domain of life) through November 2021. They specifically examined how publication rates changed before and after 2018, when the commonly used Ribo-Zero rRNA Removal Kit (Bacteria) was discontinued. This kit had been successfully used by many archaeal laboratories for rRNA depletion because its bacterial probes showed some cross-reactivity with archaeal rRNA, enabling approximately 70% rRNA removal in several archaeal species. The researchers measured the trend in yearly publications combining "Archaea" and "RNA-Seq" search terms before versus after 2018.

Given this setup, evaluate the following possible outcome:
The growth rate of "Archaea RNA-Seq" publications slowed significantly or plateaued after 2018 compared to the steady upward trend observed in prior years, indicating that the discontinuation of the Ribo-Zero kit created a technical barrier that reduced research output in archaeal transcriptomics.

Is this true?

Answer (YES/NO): YES